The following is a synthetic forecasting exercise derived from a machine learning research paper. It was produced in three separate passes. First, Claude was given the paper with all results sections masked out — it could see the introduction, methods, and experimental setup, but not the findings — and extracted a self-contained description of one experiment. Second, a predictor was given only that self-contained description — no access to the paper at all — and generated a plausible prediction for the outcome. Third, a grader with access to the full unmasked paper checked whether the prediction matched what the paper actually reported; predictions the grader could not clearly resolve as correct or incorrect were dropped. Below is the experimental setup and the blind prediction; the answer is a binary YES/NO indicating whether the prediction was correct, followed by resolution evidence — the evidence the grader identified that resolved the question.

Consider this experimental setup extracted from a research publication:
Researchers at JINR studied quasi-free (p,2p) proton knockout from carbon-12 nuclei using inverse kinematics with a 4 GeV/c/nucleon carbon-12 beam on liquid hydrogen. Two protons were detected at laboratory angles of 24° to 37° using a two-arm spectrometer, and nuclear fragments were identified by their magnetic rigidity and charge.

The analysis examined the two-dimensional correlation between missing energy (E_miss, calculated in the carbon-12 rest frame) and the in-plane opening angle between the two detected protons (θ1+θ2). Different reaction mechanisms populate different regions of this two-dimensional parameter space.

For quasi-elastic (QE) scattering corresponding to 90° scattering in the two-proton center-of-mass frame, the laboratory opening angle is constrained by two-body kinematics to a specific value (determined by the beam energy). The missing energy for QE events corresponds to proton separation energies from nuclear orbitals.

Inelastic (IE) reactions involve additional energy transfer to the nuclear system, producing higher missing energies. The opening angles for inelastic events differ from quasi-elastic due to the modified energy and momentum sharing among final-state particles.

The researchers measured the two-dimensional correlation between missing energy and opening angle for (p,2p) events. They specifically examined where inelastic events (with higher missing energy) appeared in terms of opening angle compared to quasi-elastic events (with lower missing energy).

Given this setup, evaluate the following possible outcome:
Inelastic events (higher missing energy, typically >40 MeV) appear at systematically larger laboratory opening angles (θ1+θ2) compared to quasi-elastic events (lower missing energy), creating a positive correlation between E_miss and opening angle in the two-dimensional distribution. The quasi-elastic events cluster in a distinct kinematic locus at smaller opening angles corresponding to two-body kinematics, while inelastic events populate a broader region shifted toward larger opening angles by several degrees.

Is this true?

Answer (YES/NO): NO